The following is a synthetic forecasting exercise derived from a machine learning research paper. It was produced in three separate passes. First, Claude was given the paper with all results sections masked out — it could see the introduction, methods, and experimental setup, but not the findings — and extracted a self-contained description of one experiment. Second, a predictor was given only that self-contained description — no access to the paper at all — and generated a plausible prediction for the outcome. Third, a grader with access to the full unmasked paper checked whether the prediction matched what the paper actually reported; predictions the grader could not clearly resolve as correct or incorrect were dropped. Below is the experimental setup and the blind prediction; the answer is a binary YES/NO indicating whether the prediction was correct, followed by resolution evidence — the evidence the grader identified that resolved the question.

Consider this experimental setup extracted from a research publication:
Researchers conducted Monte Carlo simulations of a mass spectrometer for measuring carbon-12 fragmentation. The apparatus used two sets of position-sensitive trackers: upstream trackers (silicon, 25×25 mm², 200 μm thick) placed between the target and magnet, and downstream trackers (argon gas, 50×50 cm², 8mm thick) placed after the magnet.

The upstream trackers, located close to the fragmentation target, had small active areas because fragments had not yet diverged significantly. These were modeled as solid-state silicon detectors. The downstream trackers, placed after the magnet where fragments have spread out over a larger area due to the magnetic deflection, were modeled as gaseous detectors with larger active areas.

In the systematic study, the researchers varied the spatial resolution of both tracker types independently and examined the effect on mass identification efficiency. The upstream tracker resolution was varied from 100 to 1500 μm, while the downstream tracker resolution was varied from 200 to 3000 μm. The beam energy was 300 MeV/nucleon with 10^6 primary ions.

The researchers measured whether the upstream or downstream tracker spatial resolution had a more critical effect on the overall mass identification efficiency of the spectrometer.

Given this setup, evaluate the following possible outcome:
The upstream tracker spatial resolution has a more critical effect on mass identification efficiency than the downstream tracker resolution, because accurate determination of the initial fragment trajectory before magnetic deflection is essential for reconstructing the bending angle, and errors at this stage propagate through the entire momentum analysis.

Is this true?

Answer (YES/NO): YES